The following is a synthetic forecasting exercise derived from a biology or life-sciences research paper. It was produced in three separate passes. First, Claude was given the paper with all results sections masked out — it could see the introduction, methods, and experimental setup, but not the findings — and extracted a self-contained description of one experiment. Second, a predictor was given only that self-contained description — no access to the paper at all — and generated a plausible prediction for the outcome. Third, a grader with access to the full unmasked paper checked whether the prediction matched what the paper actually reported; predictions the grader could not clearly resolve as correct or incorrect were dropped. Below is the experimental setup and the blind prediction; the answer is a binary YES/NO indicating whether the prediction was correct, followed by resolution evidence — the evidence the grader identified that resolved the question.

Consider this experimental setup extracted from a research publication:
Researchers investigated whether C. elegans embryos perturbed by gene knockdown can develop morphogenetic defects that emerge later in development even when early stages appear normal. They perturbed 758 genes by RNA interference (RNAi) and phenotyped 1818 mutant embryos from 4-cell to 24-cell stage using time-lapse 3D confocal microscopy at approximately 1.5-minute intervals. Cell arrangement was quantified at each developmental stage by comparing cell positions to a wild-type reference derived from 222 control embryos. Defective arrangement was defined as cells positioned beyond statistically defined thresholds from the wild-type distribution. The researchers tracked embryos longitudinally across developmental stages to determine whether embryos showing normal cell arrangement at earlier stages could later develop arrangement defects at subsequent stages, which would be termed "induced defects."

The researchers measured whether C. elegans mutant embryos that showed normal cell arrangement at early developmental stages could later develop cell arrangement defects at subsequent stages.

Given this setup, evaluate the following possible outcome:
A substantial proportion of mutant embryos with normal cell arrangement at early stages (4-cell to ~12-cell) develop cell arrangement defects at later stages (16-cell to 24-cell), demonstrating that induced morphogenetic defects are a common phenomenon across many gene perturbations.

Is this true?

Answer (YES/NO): YES